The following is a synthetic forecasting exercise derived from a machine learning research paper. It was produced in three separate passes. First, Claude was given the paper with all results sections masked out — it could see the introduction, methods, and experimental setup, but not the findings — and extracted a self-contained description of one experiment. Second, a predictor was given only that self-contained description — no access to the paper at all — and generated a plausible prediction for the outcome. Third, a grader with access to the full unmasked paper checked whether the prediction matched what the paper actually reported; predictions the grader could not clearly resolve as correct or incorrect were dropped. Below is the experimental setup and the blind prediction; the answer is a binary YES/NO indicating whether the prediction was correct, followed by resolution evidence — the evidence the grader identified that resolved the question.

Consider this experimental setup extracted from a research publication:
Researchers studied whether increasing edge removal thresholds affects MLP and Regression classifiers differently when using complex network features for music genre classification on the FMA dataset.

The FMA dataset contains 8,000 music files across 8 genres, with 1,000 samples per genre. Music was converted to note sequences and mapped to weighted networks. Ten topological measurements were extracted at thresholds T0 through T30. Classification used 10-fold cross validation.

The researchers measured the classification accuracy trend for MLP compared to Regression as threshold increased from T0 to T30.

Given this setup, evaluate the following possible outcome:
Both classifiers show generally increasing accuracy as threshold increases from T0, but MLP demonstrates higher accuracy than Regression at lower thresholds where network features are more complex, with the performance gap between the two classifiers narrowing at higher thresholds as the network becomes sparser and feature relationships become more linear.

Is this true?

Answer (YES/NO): NO